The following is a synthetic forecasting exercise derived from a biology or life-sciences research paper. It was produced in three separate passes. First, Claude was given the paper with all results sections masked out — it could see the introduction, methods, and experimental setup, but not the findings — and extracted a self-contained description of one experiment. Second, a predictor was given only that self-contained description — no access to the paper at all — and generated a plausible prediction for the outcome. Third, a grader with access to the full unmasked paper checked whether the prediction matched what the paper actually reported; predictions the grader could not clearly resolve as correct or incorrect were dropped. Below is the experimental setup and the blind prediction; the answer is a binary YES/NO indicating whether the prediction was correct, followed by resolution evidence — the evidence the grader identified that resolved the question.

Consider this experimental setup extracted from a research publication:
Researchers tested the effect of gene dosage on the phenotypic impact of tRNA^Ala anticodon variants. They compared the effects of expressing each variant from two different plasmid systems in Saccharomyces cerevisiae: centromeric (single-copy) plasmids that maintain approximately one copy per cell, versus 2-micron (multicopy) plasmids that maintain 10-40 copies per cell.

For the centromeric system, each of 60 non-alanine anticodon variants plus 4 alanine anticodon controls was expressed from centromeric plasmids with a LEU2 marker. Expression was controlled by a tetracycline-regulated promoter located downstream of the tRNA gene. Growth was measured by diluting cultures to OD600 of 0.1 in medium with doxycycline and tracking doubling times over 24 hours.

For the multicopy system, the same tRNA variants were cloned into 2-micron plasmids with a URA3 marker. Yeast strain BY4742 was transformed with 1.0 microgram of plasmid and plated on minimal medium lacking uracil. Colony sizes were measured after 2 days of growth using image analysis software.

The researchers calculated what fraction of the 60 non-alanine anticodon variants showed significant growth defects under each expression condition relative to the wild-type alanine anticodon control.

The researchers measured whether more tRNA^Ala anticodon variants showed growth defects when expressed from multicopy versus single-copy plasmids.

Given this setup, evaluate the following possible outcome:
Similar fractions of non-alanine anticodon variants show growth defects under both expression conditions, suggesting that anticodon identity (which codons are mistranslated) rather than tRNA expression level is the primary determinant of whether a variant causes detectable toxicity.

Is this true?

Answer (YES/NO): NO